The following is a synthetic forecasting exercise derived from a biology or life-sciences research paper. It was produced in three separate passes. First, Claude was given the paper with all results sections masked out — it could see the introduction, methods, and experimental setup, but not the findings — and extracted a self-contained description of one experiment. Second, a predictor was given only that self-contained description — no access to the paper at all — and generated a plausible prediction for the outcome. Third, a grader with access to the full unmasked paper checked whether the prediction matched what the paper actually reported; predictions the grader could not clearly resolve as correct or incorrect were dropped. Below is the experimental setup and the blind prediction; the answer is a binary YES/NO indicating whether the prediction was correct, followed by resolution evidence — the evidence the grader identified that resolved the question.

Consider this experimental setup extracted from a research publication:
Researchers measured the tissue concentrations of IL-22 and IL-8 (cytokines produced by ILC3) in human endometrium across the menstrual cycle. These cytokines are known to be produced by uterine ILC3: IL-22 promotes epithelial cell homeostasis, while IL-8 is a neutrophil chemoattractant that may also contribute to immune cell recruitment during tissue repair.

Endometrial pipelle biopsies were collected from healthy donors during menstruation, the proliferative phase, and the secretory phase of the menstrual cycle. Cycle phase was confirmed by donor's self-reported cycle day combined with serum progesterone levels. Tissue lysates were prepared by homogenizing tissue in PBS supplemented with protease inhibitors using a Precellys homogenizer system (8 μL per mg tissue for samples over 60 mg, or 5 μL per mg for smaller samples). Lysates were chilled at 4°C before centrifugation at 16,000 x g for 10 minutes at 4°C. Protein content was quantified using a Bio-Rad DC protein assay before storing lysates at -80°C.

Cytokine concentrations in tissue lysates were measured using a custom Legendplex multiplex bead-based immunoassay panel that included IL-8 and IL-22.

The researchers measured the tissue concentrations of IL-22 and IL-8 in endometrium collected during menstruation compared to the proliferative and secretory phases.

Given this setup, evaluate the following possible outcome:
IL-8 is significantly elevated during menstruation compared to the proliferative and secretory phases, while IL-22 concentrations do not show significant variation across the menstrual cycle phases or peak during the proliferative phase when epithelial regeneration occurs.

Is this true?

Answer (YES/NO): NO